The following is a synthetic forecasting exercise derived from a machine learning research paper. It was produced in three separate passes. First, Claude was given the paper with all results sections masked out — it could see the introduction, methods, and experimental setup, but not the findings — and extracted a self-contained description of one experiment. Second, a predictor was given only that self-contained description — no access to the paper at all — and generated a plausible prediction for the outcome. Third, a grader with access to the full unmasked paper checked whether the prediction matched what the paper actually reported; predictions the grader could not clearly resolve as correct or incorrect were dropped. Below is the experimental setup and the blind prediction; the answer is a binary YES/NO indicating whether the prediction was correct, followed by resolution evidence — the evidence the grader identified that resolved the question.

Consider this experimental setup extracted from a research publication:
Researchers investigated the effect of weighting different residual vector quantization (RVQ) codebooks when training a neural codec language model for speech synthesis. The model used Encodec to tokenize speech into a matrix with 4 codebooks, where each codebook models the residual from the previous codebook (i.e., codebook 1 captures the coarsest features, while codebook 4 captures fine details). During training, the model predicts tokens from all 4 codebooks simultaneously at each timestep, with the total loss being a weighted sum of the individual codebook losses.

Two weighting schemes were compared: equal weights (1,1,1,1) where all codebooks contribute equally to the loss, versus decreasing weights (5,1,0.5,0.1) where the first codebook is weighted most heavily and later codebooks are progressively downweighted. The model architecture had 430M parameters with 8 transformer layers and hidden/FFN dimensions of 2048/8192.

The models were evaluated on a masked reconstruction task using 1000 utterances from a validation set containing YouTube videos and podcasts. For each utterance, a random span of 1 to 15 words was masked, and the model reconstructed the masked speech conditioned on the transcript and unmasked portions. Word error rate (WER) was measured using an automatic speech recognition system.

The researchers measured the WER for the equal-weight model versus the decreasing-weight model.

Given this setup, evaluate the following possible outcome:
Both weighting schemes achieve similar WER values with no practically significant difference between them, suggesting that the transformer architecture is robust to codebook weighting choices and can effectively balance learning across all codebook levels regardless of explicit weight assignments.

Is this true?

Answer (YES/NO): NO